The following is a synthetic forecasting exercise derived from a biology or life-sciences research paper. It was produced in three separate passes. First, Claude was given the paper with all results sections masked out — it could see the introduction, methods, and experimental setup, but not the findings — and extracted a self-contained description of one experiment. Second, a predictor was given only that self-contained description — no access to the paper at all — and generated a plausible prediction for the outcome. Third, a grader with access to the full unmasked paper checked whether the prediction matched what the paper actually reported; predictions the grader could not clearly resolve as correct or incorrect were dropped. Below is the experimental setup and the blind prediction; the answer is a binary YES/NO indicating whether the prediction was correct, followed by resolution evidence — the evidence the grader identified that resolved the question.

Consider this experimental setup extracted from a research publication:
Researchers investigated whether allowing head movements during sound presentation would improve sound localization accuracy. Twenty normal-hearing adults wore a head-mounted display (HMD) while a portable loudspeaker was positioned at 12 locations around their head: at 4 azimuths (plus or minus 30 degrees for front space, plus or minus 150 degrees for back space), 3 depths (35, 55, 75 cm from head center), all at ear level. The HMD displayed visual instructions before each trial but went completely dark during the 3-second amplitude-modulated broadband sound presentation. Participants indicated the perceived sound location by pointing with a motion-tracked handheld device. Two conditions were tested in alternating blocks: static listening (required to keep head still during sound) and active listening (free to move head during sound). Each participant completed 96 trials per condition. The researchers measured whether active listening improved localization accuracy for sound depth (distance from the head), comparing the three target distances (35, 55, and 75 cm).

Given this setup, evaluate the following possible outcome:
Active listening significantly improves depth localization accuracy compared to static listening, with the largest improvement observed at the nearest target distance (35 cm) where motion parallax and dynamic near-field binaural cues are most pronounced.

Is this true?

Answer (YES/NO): NO